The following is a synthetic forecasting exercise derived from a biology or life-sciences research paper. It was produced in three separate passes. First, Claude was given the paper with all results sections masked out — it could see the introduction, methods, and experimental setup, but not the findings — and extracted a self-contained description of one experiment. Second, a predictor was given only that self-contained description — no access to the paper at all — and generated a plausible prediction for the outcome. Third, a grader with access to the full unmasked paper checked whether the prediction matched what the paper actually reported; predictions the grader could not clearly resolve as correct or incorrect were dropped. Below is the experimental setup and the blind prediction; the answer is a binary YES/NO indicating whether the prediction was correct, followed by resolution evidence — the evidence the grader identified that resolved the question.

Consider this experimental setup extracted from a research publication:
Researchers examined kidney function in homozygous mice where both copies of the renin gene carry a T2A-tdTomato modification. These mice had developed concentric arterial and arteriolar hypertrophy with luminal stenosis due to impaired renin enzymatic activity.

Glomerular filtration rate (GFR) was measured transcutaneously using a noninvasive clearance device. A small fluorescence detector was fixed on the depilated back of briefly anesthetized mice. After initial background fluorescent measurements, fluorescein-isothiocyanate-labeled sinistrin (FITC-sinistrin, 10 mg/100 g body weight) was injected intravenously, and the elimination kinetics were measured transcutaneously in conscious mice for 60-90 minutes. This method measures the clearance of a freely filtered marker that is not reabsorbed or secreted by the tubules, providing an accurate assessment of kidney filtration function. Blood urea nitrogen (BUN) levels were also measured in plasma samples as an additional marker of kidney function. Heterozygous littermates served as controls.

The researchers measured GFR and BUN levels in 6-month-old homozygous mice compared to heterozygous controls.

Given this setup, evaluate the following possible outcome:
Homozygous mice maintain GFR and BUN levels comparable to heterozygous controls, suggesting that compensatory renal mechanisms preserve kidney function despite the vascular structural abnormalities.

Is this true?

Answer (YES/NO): NO